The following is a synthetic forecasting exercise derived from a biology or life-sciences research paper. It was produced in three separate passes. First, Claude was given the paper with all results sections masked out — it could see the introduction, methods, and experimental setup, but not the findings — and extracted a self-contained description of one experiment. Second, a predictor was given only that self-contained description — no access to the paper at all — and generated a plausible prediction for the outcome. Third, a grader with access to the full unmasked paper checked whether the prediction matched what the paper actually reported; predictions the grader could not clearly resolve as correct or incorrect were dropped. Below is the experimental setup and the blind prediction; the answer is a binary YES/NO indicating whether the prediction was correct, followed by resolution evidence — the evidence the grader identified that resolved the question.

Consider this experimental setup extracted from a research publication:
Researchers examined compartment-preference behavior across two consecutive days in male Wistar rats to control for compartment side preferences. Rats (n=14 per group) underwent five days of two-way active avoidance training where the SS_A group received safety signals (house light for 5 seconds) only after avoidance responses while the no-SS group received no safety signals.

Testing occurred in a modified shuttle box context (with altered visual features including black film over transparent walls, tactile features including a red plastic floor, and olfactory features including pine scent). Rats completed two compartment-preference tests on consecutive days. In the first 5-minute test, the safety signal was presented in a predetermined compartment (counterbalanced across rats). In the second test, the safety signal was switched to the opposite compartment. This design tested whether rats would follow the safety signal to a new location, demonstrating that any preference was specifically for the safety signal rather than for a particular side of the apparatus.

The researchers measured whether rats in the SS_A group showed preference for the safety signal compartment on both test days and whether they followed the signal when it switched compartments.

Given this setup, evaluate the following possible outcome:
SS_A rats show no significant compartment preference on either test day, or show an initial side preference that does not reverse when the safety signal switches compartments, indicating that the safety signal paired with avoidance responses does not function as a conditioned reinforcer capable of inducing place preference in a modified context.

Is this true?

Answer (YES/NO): NO